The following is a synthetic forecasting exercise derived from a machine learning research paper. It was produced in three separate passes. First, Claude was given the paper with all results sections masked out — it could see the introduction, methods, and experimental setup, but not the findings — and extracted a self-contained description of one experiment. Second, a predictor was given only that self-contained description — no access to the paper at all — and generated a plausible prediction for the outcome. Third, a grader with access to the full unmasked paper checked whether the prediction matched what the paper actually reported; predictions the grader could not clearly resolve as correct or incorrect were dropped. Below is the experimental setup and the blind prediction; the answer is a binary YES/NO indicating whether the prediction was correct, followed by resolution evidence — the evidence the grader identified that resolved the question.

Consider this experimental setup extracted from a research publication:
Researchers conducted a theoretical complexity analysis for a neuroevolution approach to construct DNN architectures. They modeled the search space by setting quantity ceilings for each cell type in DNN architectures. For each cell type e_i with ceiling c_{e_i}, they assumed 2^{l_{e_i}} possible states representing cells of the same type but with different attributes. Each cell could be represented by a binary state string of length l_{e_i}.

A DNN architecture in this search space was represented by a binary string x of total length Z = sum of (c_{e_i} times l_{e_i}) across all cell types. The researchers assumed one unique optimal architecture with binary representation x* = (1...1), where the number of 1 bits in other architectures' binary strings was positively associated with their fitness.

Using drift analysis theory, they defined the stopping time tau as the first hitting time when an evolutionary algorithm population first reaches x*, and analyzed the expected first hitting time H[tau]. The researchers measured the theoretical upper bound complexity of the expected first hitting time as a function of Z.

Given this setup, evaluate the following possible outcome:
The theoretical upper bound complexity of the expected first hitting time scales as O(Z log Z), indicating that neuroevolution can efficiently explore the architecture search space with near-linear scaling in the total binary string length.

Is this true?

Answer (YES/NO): NO